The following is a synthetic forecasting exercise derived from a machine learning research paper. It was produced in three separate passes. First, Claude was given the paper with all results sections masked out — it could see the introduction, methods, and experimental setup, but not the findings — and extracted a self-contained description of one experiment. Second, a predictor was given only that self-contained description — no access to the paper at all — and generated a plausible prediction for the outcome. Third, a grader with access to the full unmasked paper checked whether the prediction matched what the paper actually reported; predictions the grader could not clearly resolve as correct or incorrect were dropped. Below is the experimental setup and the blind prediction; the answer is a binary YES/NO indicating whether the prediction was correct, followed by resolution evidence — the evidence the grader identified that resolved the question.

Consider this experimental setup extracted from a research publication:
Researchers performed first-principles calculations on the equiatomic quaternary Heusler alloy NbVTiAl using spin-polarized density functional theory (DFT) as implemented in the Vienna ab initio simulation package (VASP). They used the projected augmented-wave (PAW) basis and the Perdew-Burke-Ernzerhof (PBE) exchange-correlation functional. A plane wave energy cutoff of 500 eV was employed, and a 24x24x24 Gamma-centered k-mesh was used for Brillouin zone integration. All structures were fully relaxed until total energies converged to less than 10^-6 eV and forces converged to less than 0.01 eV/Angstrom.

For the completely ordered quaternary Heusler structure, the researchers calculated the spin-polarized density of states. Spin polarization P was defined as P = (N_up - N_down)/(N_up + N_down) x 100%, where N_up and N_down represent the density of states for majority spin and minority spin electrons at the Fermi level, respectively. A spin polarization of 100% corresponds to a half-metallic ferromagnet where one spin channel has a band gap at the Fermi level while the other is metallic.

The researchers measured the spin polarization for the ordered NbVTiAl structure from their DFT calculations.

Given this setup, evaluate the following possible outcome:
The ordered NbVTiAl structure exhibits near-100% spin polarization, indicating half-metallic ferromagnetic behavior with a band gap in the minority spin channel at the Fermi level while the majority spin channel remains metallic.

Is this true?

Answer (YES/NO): NO